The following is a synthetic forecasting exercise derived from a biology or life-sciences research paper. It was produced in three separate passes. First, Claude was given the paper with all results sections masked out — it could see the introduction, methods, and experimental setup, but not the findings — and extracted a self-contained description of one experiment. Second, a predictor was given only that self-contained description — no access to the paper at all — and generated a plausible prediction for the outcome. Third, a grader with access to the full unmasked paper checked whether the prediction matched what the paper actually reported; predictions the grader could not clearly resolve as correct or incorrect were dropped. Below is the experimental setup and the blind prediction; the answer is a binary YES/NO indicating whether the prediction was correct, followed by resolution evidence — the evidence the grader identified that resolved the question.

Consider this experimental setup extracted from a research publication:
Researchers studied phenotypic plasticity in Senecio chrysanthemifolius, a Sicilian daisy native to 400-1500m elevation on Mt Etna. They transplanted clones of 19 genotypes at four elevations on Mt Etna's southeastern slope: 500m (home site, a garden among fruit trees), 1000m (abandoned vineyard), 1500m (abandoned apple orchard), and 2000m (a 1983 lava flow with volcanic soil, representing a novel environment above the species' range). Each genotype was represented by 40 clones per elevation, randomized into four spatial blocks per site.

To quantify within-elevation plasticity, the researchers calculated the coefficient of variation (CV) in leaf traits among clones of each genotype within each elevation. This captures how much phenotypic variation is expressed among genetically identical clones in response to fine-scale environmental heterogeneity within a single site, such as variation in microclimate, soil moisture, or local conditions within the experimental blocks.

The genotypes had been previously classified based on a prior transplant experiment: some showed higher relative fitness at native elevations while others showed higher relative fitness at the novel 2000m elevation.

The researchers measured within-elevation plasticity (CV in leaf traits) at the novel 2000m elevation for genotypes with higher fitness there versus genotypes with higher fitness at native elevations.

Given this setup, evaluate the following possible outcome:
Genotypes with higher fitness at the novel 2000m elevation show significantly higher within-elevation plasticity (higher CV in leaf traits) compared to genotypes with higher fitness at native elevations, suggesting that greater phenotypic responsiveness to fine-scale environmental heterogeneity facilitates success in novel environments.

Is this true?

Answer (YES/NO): YES